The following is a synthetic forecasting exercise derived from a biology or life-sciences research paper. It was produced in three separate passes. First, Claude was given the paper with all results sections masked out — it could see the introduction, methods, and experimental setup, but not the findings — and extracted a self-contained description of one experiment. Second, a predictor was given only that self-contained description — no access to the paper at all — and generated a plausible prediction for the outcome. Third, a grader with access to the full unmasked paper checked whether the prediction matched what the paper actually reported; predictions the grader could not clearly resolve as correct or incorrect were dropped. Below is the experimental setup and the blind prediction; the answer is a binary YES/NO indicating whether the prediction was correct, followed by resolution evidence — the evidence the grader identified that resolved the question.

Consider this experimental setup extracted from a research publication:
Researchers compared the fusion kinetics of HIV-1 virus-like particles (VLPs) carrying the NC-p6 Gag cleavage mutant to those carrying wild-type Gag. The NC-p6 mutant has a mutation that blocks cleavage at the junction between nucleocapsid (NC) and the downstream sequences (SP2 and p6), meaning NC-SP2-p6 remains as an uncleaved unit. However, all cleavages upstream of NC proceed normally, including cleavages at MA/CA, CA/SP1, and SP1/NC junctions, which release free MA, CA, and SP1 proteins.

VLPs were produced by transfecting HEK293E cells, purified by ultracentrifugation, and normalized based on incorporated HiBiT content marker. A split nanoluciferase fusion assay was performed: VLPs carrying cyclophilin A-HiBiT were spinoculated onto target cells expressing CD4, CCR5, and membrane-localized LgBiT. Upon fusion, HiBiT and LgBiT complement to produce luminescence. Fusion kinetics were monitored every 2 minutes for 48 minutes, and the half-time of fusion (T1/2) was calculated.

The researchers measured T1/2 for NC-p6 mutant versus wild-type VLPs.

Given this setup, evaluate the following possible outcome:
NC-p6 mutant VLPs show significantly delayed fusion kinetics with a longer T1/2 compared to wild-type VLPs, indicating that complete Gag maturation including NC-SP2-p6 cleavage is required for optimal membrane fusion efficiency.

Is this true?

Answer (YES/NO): YES